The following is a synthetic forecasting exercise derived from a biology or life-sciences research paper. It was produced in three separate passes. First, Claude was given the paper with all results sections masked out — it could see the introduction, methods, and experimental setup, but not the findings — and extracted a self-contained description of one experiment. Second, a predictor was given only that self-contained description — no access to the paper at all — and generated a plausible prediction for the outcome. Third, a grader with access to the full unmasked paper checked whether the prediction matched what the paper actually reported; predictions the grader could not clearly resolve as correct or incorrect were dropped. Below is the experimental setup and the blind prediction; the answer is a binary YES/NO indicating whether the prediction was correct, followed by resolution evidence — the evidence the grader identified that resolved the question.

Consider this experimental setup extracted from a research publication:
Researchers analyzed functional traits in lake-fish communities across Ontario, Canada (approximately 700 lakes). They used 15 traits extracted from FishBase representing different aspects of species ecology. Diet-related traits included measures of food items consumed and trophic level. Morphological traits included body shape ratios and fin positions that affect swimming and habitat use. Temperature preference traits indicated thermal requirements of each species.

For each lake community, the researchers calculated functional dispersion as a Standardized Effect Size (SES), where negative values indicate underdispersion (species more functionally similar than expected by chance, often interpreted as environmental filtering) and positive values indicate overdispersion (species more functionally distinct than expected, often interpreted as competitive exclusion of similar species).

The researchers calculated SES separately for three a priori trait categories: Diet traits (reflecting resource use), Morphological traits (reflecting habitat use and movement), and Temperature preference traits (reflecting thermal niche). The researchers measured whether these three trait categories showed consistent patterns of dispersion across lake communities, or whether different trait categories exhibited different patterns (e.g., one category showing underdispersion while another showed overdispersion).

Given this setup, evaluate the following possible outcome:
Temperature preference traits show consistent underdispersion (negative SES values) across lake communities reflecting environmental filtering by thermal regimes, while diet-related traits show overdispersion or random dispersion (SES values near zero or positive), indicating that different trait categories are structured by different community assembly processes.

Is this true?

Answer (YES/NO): NO